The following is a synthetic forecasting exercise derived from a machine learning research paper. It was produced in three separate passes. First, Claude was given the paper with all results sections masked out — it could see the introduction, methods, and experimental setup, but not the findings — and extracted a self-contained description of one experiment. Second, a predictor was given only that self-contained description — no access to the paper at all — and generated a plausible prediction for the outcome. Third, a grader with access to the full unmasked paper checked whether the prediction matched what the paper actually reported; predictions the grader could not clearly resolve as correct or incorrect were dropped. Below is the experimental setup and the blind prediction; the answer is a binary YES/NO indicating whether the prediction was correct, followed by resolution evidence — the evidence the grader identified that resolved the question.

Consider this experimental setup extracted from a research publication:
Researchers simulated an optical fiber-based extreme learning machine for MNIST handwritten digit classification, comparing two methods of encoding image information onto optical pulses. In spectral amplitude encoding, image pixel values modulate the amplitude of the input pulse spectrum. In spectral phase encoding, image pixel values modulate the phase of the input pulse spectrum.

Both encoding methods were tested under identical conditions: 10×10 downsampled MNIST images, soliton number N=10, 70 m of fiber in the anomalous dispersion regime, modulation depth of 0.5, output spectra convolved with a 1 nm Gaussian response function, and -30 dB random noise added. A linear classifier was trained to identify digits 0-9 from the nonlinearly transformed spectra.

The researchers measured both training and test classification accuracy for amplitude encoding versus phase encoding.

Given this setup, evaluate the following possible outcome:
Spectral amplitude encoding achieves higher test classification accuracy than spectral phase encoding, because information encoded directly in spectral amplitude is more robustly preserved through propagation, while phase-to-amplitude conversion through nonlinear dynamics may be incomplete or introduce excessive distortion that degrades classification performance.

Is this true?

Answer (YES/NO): NO